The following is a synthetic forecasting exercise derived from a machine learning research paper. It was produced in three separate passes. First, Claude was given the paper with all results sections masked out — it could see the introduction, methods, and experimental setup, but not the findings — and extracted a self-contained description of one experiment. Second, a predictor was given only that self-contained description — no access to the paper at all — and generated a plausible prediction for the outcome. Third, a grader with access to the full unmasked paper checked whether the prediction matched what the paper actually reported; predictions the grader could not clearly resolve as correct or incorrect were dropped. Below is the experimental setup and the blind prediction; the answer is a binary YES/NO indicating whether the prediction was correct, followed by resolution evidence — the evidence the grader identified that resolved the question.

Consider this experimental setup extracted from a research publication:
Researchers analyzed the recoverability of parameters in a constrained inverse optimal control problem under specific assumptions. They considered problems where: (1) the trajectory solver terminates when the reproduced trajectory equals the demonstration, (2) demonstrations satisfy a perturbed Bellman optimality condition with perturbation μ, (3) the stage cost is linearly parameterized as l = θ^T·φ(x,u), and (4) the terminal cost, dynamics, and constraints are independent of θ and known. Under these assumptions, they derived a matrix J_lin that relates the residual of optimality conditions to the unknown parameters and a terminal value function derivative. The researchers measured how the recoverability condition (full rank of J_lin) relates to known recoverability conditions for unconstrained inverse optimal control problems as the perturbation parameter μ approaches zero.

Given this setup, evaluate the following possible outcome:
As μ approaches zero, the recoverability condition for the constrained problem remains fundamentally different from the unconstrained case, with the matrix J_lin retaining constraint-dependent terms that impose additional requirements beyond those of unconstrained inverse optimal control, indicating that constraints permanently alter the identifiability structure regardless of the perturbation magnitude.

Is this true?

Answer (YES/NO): NO